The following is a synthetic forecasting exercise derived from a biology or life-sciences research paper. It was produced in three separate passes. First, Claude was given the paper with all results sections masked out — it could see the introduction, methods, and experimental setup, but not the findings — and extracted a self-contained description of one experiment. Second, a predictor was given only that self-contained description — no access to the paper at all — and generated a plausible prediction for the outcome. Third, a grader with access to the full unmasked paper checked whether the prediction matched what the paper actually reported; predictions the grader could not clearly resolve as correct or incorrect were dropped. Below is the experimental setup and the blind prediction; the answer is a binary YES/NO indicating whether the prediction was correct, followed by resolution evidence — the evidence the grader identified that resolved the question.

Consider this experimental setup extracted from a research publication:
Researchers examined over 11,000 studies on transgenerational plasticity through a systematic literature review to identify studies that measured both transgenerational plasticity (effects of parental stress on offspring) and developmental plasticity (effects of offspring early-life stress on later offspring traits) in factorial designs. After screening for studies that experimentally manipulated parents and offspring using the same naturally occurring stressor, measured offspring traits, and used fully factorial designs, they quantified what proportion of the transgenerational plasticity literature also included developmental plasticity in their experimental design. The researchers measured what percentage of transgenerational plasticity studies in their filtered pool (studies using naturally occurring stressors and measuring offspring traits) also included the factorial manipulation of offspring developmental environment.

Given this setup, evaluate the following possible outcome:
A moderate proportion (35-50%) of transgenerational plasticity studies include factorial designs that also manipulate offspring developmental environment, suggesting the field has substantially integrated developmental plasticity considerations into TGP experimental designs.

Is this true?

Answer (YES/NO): NO